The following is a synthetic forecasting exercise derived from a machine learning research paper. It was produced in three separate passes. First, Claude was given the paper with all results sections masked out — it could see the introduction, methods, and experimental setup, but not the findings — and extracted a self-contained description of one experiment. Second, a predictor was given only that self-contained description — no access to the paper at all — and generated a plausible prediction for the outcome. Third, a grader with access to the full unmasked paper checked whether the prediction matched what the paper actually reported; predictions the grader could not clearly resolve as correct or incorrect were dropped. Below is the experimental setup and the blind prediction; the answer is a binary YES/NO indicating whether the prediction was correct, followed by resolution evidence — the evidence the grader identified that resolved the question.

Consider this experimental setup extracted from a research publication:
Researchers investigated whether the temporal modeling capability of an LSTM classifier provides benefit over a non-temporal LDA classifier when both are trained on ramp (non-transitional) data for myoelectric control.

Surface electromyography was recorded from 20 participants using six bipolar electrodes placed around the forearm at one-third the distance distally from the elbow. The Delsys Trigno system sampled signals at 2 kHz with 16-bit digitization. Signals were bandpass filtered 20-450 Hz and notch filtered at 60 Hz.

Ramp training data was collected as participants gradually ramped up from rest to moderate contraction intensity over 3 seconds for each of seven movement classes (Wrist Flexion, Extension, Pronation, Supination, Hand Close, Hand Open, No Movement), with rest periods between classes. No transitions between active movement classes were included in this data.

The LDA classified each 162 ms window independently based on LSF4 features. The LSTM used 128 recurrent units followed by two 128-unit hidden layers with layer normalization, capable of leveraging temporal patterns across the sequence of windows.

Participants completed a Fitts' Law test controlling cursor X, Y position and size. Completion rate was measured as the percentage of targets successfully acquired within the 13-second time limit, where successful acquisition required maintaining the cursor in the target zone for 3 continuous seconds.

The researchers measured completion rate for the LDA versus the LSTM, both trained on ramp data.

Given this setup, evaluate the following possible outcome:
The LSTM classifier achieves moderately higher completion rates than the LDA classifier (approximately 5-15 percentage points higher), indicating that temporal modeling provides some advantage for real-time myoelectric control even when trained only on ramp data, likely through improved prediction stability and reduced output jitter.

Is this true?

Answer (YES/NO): NO